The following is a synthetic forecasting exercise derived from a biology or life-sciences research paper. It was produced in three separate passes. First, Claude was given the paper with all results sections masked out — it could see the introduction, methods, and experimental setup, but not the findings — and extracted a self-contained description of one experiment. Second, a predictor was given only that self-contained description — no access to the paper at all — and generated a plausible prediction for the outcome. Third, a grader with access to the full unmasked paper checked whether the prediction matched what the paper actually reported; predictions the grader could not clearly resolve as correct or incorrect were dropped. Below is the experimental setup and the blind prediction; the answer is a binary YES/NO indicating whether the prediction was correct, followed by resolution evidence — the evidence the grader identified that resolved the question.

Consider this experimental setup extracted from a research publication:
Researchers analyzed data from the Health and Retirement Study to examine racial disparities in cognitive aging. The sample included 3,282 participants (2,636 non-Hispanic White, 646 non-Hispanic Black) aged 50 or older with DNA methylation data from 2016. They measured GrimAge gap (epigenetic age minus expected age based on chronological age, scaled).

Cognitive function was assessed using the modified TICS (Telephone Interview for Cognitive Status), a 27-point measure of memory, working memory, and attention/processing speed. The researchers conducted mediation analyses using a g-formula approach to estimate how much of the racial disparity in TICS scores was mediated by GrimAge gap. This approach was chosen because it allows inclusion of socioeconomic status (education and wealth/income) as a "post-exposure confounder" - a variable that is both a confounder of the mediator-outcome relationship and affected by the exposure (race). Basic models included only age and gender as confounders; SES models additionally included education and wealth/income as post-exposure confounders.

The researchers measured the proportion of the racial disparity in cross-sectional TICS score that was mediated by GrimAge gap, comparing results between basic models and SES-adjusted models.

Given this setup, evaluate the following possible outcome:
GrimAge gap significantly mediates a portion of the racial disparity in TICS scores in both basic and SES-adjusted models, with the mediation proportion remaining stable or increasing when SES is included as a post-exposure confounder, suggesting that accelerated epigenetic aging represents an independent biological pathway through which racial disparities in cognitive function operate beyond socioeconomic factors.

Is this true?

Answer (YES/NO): NO